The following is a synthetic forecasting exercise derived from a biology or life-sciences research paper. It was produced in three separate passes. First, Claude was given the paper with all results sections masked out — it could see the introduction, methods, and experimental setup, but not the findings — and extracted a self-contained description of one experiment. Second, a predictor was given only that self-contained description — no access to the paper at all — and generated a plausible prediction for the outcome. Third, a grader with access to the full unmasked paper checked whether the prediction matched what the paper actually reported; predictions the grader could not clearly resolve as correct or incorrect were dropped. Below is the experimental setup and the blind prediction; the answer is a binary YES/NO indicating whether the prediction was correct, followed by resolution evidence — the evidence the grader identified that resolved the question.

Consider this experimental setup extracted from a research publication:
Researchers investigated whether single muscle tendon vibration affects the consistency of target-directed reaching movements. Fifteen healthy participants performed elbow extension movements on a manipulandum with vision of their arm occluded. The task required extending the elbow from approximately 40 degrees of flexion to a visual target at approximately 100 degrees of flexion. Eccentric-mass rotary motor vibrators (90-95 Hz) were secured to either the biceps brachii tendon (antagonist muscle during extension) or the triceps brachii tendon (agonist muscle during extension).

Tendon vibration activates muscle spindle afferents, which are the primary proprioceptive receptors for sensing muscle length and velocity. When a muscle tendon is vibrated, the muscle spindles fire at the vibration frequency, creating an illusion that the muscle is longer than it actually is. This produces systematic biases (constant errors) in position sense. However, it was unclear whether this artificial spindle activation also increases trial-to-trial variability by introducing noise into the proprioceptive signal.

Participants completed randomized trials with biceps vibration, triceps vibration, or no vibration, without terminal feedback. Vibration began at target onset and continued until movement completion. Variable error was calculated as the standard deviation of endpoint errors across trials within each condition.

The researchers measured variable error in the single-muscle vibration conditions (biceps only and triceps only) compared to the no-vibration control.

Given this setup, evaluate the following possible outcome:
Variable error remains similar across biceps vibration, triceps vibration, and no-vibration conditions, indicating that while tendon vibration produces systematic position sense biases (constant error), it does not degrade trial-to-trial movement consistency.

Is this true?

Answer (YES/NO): YES